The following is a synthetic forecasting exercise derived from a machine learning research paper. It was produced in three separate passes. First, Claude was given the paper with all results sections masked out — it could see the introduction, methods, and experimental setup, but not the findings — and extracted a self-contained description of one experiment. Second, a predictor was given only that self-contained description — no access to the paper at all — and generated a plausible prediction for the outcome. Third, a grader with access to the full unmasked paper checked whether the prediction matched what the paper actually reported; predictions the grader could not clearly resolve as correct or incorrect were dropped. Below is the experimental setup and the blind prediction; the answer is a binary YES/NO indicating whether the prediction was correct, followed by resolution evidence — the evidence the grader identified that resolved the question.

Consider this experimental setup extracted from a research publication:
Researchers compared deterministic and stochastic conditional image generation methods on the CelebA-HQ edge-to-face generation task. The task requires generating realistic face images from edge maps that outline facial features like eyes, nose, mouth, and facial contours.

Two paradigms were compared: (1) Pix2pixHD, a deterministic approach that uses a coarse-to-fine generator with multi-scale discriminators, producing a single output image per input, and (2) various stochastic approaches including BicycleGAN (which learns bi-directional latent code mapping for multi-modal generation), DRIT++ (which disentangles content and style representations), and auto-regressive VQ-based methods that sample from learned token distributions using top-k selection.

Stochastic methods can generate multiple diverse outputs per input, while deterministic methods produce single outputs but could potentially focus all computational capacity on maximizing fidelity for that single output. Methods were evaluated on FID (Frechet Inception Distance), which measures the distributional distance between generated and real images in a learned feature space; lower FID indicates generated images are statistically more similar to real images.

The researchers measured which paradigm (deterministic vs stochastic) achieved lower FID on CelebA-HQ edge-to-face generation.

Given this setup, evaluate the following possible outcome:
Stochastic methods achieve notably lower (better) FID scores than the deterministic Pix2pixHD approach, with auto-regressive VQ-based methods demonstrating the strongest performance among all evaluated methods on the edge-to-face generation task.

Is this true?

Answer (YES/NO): NO